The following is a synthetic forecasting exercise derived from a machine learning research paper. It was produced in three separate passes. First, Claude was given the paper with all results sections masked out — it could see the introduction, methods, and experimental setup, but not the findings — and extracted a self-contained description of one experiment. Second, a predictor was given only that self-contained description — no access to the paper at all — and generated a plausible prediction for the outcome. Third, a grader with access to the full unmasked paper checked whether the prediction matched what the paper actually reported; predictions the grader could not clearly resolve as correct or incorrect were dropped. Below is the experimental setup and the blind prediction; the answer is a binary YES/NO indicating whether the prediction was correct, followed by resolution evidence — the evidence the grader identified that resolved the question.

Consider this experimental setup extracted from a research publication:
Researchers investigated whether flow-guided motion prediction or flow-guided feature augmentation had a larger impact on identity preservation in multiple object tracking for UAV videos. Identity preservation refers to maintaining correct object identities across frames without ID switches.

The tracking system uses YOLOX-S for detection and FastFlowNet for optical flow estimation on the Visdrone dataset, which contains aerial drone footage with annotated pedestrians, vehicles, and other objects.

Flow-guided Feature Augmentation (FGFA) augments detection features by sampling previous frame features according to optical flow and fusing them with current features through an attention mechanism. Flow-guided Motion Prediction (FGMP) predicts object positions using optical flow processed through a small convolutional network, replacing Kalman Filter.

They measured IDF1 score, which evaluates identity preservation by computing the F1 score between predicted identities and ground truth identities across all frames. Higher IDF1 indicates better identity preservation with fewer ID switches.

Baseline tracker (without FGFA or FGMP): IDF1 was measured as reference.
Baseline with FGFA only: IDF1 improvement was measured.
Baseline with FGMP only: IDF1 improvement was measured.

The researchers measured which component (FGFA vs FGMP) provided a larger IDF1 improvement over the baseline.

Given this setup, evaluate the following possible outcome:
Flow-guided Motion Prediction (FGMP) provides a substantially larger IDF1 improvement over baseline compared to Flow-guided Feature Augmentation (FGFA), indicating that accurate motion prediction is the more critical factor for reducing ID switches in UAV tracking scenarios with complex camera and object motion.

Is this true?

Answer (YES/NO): YES